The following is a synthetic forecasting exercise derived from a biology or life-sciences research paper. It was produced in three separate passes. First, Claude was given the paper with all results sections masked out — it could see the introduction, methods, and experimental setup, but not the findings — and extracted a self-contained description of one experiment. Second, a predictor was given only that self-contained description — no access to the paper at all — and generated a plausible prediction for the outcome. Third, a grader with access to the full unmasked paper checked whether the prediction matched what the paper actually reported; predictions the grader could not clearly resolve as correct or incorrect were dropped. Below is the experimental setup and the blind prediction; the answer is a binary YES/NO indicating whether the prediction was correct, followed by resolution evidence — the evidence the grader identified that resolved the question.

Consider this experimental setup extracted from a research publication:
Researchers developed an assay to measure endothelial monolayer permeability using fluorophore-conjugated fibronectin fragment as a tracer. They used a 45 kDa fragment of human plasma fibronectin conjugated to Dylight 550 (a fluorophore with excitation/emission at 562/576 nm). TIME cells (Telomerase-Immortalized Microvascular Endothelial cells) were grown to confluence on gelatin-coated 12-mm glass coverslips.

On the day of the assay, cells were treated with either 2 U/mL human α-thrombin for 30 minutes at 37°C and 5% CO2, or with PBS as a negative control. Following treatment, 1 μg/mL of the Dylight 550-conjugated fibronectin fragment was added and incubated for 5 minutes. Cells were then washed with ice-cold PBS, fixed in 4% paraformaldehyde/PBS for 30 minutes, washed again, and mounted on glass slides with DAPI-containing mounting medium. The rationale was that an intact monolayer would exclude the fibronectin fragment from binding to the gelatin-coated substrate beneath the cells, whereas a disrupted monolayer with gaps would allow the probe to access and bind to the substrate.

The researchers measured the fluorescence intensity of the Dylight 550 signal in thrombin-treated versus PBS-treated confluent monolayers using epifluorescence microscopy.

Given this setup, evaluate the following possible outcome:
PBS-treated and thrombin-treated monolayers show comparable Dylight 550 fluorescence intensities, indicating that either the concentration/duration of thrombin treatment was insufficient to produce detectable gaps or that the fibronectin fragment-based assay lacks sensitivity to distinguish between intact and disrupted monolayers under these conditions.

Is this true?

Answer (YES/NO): NO